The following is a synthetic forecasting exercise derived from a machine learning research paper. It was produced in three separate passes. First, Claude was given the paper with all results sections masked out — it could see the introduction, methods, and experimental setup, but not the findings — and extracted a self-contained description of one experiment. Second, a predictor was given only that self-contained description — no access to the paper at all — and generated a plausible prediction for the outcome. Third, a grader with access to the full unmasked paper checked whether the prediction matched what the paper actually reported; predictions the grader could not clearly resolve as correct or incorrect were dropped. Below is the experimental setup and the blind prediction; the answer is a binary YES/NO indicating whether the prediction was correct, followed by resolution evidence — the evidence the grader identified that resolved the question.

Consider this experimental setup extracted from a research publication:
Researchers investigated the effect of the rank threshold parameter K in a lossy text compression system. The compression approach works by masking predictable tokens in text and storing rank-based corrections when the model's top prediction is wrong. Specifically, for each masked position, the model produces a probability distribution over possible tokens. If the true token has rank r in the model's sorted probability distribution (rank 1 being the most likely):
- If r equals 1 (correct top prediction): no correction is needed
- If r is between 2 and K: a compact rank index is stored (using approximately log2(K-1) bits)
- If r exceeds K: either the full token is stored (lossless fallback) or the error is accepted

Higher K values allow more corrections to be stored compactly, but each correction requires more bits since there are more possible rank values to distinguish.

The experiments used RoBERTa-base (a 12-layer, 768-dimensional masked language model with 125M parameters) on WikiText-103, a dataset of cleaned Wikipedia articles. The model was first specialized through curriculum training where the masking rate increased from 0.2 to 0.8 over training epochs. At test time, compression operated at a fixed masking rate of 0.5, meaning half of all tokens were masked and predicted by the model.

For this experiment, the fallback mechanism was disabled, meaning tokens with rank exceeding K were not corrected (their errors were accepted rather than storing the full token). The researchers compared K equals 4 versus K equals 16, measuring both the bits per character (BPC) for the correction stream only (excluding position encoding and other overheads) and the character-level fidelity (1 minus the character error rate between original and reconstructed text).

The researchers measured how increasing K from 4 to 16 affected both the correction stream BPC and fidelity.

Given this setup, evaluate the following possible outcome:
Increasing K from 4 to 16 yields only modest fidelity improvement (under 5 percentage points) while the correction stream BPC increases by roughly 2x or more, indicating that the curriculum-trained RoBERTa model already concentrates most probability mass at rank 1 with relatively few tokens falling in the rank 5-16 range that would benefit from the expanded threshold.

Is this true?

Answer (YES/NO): NO